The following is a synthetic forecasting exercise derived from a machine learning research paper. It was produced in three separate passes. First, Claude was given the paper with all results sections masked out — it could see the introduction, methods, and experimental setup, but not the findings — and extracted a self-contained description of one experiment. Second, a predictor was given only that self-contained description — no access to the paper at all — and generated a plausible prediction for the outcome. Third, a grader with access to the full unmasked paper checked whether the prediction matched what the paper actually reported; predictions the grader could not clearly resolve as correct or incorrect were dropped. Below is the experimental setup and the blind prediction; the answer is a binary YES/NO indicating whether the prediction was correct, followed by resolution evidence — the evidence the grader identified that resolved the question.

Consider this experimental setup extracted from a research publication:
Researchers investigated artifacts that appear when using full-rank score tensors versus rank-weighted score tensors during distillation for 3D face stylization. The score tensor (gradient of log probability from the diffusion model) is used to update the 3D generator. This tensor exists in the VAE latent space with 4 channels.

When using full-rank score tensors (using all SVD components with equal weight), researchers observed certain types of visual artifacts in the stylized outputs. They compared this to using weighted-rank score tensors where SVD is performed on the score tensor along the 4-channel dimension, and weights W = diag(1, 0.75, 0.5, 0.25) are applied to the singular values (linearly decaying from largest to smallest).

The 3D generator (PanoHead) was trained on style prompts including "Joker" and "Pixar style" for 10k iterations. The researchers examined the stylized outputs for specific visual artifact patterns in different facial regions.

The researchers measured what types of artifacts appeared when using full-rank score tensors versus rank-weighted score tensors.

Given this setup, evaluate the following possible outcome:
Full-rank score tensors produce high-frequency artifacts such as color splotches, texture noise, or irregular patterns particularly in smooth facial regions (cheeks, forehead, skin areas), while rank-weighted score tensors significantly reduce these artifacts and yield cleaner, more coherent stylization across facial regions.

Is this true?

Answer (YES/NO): NO